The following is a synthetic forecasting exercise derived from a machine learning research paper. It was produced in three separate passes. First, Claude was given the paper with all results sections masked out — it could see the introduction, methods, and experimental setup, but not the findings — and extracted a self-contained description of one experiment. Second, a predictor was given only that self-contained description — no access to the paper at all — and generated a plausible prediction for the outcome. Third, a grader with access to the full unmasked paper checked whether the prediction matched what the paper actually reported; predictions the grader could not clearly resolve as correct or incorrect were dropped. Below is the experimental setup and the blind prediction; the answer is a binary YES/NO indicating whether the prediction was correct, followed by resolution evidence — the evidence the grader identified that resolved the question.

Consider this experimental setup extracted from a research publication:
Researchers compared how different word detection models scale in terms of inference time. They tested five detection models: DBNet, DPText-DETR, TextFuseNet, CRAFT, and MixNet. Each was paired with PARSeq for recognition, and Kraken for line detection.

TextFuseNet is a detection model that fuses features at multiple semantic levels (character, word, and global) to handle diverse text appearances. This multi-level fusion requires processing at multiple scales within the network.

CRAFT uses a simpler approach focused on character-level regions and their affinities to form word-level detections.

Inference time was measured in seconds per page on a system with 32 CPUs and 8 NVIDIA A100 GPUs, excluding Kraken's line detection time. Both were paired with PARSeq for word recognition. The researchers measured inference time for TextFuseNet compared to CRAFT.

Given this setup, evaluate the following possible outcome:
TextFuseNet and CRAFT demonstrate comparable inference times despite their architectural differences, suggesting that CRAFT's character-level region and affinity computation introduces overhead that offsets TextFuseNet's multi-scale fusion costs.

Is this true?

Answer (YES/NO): NO